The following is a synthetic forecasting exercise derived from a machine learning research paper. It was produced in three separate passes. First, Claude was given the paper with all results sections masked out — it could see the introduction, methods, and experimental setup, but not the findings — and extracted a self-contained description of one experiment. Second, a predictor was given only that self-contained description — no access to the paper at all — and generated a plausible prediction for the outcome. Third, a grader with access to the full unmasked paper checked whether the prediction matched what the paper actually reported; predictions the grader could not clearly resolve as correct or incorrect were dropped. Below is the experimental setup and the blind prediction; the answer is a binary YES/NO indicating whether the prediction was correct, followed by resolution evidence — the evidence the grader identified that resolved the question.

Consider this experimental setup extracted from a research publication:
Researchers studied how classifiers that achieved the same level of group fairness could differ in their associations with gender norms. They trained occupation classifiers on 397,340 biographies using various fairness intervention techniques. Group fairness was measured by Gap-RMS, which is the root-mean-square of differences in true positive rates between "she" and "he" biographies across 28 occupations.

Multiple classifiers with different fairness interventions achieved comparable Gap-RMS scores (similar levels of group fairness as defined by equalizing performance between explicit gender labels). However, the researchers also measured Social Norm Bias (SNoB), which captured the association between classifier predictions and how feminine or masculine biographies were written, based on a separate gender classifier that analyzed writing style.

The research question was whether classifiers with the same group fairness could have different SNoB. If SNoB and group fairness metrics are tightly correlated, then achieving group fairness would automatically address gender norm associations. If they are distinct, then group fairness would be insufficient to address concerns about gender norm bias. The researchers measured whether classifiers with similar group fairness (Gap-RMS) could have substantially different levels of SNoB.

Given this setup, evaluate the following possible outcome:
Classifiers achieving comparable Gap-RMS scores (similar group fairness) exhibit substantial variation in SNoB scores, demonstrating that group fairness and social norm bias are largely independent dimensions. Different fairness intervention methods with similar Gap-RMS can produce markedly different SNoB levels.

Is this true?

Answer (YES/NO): YES